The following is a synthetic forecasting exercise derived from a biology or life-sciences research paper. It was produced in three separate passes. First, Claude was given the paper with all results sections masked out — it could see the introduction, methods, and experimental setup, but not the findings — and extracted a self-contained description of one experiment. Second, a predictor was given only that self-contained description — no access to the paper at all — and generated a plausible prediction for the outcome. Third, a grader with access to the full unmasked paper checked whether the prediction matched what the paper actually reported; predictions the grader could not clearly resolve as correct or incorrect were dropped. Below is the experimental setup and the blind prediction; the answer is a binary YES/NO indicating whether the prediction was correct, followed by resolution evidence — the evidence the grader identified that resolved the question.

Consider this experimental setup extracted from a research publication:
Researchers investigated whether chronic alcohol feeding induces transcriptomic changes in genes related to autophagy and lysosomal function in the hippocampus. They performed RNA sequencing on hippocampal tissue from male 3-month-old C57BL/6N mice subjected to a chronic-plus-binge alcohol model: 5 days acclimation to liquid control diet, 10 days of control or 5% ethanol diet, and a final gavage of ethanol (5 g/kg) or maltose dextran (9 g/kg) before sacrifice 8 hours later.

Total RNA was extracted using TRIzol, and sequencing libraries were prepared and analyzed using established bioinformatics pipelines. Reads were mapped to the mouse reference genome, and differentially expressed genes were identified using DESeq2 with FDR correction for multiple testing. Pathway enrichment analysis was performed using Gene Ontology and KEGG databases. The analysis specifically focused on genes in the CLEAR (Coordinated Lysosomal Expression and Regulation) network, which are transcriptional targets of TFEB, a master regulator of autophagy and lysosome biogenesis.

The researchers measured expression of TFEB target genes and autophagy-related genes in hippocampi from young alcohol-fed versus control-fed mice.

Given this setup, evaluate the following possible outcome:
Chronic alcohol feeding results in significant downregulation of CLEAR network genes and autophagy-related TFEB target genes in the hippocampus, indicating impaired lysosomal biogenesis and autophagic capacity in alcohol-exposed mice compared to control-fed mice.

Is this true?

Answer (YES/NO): NO